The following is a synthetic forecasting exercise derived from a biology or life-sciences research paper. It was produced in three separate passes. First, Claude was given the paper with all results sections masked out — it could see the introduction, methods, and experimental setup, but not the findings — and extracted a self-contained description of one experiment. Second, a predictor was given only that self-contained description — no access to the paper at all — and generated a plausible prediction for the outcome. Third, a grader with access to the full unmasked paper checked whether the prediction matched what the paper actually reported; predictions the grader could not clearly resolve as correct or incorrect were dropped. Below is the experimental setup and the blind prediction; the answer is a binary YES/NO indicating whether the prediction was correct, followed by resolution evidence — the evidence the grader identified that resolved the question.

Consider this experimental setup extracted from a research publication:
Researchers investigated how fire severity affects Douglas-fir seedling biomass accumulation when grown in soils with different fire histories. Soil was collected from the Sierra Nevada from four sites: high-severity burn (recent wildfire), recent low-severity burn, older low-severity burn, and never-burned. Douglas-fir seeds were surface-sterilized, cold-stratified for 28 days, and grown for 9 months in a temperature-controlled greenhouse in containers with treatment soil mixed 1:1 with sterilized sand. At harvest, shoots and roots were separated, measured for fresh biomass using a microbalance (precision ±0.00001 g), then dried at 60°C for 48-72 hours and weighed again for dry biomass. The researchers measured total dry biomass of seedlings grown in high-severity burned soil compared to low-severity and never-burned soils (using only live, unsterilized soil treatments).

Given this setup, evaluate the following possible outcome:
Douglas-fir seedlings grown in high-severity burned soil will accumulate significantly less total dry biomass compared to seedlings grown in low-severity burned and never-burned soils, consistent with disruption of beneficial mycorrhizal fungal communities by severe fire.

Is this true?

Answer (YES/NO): YES